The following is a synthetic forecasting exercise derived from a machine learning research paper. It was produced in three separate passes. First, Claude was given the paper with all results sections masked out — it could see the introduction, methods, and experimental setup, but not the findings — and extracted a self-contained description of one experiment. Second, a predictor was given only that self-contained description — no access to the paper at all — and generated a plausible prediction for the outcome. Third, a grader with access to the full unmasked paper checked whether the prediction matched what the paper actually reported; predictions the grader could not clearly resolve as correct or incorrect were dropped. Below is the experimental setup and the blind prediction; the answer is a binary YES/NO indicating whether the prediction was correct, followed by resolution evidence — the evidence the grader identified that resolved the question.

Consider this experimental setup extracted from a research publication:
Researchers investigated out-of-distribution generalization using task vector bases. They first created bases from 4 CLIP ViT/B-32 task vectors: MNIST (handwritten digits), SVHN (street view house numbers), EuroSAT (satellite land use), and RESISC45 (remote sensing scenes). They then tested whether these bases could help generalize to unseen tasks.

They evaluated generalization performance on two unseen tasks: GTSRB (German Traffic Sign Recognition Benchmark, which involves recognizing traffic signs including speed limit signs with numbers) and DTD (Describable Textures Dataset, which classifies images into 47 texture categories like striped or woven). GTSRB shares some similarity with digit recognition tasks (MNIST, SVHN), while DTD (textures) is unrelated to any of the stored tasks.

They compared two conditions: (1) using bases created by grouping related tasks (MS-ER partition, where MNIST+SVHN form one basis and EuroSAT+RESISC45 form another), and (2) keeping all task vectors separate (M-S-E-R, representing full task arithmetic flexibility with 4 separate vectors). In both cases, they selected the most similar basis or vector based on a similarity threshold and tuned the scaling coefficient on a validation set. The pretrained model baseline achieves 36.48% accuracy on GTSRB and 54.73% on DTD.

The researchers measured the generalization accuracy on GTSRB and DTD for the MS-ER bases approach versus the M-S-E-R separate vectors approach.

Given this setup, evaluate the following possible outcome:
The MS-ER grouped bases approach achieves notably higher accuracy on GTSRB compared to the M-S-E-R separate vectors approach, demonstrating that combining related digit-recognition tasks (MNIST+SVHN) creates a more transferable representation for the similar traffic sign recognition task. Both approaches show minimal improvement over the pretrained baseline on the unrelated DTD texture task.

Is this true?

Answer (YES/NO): YES